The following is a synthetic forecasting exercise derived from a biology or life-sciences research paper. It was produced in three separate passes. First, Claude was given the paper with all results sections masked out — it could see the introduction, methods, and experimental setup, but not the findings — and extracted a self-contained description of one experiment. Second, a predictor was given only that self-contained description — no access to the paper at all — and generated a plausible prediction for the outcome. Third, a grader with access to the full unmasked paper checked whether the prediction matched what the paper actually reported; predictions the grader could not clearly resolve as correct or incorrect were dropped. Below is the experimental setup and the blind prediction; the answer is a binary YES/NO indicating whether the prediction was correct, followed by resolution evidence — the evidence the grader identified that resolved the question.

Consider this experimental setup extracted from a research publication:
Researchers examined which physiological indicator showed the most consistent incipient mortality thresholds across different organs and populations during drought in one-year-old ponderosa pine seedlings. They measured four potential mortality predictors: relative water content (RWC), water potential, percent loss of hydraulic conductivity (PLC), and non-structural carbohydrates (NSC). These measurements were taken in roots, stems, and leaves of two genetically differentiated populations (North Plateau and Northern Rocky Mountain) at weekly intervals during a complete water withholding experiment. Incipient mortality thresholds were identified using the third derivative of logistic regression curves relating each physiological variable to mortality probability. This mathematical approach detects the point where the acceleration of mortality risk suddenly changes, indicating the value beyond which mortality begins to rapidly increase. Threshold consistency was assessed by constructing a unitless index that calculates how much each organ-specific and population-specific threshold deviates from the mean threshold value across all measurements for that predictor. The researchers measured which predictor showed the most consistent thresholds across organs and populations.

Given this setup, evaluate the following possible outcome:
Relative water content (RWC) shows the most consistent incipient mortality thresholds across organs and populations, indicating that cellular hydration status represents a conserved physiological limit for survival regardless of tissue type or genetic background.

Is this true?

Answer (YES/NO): NO